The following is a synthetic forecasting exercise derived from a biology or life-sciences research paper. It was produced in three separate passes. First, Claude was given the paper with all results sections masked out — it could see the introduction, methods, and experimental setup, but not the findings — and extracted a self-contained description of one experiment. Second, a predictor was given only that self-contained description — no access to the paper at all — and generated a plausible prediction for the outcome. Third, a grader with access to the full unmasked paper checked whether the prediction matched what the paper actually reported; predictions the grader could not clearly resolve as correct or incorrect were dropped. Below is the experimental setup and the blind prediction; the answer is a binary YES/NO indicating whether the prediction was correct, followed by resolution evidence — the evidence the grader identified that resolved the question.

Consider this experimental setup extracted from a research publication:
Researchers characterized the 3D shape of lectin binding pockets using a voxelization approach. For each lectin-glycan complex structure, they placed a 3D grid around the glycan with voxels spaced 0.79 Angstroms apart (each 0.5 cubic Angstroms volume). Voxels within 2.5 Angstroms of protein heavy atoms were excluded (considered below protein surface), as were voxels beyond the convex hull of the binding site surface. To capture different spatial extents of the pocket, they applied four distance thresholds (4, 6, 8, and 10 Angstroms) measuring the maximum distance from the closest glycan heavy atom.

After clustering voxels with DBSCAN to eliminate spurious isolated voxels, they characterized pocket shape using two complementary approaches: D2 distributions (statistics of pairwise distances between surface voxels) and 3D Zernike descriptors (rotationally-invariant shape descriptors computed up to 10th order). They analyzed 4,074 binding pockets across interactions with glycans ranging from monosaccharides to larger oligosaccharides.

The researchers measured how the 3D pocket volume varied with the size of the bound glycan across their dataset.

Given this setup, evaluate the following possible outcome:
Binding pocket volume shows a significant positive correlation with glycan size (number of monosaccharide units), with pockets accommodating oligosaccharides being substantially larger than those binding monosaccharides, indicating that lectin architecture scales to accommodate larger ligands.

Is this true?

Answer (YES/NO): YES